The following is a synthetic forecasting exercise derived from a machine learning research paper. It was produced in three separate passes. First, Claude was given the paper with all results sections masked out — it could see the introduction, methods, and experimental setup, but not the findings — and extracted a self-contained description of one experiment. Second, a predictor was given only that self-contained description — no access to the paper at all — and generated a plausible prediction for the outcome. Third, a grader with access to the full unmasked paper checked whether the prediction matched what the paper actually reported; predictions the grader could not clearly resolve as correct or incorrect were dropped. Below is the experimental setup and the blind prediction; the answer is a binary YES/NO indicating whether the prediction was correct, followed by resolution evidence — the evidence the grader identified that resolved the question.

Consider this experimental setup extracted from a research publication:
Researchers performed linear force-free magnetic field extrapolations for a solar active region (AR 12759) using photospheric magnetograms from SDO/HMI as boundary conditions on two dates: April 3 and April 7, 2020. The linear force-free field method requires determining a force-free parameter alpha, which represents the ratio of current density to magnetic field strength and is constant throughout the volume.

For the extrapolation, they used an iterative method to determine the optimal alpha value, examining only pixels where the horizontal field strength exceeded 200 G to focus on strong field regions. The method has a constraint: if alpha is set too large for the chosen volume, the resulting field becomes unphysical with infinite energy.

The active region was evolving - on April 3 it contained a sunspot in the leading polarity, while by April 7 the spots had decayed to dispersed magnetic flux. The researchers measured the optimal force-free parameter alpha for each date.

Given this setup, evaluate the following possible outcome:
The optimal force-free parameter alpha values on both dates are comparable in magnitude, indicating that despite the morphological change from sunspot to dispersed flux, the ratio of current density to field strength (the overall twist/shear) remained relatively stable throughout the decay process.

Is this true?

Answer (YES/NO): NO